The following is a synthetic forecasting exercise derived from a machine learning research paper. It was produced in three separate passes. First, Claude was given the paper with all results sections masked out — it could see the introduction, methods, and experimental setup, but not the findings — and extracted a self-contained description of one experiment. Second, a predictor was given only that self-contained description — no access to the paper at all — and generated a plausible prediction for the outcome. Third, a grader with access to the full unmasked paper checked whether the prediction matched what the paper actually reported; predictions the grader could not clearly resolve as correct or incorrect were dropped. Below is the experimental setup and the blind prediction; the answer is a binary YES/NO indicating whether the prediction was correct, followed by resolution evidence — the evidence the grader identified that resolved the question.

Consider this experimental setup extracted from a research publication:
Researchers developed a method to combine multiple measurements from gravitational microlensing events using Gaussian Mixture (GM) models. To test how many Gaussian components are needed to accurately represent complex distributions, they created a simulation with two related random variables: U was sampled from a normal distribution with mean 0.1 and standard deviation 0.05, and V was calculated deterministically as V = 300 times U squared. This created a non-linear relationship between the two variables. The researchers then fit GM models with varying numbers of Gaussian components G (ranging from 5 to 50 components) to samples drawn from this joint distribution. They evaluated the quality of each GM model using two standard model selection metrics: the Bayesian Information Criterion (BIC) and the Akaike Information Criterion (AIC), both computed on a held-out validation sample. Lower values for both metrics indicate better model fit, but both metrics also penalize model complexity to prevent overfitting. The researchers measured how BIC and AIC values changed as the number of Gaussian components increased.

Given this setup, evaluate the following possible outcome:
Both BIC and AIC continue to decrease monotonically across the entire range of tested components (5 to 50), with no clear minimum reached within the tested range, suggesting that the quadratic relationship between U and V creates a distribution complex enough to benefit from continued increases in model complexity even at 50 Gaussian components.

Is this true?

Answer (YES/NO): NO